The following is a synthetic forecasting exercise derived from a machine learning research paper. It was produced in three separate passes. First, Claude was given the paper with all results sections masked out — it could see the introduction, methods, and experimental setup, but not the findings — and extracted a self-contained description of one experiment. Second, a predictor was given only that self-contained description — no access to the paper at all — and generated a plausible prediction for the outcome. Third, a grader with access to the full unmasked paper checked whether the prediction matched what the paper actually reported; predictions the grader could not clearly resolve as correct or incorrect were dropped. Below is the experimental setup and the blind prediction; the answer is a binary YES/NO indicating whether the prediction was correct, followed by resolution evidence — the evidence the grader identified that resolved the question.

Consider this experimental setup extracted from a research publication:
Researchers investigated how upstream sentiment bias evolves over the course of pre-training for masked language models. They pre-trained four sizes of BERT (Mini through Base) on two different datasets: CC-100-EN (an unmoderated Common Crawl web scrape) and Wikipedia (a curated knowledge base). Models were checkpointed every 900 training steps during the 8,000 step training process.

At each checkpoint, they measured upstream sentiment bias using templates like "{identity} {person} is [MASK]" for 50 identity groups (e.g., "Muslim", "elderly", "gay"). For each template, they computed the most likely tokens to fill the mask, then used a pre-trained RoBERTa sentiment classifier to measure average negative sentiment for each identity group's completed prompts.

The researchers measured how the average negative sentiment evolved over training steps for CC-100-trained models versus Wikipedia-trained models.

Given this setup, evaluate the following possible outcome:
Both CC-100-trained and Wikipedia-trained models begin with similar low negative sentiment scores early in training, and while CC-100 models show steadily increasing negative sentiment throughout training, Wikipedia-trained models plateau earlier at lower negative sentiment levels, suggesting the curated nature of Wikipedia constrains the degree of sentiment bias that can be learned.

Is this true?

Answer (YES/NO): NO